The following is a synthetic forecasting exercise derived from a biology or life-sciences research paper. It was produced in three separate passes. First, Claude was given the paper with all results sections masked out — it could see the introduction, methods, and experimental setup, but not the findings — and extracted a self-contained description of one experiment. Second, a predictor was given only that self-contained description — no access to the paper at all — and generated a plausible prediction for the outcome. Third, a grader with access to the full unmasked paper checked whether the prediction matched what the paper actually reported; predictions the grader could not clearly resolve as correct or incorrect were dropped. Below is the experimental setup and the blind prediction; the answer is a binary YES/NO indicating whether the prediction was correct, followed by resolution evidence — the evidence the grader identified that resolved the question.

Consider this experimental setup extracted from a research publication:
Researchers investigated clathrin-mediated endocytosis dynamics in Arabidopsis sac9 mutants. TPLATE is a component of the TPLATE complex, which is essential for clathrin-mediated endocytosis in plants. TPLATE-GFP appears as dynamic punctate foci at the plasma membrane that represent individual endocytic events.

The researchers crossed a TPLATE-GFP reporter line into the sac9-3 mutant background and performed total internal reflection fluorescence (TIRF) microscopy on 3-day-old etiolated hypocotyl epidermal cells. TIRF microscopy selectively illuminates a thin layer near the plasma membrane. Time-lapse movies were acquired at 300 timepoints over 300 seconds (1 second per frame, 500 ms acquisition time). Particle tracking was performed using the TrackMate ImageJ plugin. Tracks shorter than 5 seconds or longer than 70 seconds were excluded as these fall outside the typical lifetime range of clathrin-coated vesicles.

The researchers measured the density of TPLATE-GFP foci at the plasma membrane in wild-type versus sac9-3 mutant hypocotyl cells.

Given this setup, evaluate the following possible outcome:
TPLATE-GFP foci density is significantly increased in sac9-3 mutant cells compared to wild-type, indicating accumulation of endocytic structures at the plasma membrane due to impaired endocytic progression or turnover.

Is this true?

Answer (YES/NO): NO